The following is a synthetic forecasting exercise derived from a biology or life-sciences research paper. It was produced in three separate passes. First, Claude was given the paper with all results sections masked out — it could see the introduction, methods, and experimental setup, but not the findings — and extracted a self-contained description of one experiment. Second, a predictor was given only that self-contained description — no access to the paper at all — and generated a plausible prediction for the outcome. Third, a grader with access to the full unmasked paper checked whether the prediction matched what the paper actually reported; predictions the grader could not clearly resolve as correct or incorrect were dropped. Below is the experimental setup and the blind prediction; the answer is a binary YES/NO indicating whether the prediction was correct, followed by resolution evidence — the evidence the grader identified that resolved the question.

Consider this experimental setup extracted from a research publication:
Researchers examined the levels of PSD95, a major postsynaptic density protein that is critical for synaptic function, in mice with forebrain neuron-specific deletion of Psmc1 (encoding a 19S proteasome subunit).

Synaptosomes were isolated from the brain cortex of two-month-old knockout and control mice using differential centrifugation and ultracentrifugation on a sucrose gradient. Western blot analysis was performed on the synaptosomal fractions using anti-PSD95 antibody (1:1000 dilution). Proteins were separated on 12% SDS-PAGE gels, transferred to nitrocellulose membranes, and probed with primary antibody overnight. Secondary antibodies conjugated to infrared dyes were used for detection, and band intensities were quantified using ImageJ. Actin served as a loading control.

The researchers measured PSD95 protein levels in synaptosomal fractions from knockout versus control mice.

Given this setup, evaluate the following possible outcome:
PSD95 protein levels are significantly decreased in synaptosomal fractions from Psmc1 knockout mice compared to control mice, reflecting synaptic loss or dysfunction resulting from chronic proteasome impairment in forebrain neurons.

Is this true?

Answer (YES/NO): YES